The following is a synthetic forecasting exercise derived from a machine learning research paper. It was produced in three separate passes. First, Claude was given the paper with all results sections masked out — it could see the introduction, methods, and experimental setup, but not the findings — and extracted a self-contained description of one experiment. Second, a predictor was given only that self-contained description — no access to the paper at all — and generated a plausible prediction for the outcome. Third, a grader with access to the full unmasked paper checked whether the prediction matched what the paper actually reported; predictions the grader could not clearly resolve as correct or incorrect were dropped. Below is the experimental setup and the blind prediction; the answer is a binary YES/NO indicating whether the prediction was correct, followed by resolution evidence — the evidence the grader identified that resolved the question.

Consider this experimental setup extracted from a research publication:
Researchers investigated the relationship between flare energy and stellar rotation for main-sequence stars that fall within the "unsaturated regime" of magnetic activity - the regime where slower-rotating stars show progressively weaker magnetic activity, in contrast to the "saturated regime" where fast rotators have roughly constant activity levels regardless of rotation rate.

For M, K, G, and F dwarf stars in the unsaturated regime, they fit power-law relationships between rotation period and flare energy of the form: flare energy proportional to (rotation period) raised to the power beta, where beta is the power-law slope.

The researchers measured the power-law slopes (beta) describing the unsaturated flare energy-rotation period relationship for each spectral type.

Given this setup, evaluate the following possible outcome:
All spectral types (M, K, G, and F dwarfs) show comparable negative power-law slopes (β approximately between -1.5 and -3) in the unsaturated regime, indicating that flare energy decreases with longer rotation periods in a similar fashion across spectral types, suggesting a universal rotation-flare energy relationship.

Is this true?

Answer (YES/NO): NO